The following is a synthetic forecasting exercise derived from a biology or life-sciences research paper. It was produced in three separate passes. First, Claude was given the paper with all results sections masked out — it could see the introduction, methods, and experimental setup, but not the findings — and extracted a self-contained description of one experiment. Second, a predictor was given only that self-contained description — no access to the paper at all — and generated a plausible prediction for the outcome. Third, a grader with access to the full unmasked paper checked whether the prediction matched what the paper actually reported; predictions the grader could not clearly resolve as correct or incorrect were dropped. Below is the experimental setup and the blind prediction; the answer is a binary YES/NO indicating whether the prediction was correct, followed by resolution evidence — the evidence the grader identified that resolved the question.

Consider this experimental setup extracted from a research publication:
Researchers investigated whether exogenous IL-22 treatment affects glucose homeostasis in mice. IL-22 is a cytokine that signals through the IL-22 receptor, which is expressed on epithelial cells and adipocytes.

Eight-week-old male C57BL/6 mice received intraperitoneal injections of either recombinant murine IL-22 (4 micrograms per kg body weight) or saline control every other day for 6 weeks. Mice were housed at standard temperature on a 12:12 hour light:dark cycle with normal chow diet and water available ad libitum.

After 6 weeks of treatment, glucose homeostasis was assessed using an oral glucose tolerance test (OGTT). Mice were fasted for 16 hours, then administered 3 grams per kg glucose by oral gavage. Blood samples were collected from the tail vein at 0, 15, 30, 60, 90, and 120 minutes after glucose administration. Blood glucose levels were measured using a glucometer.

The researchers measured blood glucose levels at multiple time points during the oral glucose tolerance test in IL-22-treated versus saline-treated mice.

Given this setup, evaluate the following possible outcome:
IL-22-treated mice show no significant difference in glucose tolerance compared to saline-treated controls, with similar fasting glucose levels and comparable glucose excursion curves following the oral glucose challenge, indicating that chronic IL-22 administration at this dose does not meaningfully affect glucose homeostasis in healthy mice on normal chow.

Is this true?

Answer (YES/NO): YES